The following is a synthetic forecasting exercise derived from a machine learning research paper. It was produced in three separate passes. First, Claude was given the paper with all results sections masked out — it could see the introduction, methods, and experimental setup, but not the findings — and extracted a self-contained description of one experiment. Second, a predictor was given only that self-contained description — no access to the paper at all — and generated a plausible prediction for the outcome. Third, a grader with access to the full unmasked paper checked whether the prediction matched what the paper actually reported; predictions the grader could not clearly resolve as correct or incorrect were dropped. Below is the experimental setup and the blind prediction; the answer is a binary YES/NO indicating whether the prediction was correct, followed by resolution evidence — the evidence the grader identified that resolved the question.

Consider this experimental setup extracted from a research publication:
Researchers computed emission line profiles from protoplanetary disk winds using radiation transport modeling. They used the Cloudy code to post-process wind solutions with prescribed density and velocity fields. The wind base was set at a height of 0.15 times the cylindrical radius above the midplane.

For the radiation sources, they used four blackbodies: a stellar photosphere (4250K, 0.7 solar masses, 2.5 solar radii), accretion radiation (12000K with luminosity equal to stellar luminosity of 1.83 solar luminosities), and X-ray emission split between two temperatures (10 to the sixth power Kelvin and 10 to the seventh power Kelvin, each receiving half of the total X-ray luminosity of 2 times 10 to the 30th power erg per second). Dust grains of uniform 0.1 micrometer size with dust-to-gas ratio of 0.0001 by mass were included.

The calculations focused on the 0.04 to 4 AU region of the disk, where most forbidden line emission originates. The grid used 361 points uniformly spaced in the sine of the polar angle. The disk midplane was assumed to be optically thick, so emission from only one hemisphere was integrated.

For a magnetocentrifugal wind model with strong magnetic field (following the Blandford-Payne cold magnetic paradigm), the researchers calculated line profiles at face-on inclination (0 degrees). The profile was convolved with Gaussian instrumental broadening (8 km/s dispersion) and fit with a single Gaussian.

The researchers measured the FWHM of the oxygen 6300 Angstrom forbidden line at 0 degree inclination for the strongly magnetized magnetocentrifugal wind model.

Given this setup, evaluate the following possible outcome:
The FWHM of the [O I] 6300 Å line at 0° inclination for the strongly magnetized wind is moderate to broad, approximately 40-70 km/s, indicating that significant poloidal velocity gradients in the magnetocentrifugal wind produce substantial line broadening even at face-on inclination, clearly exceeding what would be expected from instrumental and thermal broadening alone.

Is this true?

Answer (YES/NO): YES